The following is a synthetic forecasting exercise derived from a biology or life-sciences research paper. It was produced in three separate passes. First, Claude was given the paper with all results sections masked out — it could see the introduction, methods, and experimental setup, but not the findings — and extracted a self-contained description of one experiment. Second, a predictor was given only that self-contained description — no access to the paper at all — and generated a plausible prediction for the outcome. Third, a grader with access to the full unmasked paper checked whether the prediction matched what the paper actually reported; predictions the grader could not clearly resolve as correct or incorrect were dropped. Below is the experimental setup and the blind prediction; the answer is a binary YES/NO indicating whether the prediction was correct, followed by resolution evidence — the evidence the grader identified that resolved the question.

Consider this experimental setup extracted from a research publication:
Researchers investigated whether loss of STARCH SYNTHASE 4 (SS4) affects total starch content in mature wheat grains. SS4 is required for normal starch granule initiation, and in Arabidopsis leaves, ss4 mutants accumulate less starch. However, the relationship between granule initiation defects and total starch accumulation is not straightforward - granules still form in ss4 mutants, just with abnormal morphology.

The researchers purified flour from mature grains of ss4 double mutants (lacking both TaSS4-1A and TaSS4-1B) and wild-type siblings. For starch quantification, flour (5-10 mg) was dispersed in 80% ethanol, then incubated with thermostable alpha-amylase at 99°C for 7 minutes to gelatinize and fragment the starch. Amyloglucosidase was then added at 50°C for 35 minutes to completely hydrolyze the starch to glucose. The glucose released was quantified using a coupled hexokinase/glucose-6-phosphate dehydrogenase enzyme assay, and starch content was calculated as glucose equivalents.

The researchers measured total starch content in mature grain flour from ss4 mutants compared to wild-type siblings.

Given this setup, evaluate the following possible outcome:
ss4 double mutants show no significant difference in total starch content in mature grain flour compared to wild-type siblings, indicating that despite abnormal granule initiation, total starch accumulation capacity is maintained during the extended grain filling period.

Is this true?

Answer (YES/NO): YES